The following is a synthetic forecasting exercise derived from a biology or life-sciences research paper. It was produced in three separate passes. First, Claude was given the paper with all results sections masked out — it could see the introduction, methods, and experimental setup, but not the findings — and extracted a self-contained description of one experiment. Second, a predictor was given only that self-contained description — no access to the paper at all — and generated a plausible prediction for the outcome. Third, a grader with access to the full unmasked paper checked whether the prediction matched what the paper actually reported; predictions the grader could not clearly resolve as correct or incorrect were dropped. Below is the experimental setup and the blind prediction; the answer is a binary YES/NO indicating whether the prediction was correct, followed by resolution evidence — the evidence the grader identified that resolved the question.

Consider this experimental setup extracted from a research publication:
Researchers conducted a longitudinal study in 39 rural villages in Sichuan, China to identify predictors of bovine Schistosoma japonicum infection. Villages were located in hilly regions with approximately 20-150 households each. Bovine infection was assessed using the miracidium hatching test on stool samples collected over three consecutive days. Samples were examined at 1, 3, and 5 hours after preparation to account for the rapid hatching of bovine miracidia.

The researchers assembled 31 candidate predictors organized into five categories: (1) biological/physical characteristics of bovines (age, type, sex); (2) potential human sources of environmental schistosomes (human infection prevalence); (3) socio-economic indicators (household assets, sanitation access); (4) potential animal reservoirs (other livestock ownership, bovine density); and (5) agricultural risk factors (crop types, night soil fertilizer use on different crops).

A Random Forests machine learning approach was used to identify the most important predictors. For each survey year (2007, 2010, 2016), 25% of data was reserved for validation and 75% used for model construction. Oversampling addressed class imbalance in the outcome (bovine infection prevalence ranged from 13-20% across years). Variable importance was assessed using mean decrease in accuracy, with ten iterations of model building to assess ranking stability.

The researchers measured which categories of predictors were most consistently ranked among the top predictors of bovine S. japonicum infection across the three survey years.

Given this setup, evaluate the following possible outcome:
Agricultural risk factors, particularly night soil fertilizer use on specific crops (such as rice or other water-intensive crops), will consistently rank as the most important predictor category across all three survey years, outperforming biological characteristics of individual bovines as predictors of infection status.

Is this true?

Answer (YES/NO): NO